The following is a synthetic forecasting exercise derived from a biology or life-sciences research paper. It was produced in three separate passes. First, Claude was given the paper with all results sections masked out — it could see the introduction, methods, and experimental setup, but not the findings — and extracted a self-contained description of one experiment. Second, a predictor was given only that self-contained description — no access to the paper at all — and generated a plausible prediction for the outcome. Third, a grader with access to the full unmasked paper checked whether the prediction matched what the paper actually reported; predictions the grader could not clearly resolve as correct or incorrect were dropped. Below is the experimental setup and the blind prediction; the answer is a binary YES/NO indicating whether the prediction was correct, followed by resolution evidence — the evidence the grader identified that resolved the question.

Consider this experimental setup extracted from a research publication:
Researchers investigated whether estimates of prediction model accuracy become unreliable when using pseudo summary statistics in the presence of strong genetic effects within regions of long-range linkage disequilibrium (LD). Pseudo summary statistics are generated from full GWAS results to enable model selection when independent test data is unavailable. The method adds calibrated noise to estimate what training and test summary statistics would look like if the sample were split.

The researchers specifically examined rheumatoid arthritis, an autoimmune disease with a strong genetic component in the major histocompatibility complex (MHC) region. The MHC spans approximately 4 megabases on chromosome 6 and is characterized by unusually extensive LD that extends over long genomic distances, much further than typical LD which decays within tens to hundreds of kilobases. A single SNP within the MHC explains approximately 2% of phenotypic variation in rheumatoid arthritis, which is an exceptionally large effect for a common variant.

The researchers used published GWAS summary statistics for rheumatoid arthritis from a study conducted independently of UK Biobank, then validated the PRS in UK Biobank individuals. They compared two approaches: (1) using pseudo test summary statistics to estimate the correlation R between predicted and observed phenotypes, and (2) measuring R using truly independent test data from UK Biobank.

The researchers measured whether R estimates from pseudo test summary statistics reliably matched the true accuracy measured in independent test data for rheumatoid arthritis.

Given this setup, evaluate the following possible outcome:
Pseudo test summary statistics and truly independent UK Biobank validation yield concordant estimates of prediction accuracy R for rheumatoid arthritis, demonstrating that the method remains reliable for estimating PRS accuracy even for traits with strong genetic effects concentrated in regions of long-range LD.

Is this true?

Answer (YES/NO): NO